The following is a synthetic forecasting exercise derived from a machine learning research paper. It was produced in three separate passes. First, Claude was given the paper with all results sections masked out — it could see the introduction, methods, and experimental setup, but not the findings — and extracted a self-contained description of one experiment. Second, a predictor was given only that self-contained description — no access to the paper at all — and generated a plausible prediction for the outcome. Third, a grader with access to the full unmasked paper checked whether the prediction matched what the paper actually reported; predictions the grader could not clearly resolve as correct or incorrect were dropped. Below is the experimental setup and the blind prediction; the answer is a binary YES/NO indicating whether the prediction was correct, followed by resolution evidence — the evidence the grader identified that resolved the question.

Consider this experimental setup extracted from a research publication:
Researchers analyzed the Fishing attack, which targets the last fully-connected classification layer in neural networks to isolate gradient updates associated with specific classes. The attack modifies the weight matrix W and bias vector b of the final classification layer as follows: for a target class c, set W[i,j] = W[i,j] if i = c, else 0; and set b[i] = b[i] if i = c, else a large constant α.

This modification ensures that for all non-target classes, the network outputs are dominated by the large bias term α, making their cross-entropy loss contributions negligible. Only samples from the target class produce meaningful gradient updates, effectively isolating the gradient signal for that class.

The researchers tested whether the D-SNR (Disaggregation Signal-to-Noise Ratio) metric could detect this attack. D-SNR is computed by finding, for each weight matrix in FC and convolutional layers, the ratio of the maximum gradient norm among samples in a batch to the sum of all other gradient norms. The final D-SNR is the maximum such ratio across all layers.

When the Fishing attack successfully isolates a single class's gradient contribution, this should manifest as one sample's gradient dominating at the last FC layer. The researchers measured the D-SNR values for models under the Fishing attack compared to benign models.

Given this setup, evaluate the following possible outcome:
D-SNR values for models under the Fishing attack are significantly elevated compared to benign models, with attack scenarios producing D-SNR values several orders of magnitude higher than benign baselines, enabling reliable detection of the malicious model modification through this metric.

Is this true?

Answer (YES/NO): YES